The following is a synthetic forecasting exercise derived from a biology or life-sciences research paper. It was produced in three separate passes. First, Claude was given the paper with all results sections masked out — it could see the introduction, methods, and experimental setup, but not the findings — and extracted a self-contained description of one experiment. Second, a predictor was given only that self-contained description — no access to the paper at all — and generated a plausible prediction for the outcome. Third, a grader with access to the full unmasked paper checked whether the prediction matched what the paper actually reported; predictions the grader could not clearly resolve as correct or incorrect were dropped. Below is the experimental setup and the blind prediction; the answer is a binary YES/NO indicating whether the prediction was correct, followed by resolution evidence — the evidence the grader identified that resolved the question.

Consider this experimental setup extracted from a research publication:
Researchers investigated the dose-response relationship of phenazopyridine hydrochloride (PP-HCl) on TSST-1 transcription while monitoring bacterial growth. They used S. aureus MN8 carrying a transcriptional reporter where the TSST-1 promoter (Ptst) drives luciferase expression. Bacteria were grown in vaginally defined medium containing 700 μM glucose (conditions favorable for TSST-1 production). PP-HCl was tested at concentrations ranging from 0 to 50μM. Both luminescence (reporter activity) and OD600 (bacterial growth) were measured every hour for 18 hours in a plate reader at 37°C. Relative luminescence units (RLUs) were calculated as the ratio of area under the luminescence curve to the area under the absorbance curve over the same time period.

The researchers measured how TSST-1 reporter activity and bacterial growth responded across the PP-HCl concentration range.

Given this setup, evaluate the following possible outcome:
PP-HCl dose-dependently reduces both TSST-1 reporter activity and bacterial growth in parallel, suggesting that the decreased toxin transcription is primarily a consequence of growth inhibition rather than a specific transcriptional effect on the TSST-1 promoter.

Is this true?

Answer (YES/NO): NO